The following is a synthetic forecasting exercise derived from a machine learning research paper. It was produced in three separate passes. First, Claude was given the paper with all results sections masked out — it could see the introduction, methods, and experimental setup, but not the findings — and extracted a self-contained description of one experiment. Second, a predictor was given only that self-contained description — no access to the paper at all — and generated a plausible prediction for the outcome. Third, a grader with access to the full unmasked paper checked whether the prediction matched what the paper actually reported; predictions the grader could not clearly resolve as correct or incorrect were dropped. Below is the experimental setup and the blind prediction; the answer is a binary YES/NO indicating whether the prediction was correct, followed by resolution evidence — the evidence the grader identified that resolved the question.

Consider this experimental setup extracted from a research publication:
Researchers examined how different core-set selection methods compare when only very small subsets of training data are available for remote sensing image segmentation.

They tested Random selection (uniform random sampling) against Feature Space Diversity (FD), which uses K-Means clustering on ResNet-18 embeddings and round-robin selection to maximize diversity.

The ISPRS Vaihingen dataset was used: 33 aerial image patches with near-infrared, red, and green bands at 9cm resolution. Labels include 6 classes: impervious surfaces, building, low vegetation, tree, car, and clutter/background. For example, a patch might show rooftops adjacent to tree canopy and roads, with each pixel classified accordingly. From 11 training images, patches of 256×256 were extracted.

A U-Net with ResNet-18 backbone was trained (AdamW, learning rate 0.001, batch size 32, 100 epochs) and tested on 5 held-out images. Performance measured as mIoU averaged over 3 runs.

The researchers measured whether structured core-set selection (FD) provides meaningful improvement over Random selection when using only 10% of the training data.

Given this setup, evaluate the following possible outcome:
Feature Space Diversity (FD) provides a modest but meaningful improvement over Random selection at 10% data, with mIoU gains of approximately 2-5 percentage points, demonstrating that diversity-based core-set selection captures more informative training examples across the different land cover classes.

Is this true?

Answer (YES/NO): NO